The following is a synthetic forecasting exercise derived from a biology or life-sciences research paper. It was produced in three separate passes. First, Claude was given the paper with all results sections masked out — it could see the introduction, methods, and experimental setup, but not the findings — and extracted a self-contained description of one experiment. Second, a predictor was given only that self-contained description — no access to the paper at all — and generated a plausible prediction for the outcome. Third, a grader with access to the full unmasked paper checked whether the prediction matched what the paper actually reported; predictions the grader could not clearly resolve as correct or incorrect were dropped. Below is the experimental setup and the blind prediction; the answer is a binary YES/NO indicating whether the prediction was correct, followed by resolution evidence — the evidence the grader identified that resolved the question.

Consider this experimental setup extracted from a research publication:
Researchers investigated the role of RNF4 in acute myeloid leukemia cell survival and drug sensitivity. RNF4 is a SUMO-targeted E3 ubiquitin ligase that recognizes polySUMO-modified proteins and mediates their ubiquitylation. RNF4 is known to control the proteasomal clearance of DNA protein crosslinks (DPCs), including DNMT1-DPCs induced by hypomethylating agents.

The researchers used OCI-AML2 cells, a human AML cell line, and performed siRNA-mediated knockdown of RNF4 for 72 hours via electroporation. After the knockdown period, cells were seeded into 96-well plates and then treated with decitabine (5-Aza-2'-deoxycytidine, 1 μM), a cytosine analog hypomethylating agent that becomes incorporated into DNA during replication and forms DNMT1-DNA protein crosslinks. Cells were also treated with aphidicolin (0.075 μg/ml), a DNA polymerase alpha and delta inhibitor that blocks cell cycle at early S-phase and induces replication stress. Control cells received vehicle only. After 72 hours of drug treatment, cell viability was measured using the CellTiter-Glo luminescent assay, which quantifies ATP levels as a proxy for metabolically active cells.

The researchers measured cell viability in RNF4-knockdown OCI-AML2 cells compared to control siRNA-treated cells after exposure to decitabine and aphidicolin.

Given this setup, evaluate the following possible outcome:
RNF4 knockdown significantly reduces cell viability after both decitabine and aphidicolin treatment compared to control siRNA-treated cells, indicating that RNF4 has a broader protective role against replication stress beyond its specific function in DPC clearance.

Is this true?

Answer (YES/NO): YES